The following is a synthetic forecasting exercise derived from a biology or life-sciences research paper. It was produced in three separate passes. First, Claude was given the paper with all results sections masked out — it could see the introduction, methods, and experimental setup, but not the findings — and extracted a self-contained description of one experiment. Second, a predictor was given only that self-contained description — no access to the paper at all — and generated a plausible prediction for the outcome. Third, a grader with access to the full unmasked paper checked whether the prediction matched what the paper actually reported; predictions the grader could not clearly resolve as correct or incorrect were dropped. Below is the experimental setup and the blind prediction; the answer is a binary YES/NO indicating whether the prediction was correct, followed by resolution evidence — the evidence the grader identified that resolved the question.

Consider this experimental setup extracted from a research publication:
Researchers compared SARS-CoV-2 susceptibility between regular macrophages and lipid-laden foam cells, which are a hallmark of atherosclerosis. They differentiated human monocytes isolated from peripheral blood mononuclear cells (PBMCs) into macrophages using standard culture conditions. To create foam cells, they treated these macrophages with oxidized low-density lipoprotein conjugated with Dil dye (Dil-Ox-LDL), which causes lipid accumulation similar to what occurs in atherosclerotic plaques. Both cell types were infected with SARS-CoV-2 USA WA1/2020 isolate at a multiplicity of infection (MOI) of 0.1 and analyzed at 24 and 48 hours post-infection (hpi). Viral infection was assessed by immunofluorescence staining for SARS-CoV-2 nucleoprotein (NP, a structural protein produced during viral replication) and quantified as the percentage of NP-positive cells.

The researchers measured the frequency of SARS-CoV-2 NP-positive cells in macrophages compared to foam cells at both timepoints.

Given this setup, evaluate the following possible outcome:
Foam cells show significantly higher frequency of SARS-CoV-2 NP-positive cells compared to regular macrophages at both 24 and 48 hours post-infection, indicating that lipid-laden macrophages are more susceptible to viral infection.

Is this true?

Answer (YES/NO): YES